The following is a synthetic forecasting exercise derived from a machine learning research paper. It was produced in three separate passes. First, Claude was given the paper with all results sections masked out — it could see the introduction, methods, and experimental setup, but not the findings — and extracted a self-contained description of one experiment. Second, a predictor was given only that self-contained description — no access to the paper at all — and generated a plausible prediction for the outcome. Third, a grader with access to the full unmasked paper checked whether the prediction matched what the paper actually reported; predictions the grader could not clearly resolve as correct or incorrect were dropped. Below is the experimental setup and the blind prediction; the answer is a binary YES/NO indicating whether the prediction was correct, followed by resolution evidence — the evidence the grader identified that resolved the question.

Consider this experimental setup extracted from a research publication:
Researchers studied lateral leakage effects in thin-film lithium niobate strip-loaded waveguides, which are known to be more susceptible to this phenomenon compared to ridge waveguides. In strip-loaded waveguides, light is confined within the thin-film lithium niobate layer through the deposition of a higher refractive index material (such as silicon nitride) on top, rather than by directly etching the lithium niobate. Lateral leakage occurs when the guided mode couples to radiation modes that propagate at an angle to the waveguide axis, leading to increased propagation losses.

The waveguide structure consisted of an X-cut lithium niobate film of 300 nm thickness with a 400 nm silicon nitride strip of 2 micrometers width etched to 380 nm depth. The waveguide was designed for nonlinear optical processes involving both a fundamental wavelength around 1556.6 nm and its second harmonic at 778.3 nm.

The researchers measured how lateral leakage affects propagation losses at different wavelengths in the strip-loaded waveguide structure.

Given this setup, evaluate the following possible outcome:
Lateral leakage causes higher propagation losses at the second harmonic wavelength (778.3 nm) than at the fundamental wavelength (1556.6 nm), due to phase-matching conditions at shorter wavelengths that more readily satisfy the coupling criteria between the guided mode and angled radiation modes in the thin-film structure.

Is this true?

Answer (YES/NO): YES